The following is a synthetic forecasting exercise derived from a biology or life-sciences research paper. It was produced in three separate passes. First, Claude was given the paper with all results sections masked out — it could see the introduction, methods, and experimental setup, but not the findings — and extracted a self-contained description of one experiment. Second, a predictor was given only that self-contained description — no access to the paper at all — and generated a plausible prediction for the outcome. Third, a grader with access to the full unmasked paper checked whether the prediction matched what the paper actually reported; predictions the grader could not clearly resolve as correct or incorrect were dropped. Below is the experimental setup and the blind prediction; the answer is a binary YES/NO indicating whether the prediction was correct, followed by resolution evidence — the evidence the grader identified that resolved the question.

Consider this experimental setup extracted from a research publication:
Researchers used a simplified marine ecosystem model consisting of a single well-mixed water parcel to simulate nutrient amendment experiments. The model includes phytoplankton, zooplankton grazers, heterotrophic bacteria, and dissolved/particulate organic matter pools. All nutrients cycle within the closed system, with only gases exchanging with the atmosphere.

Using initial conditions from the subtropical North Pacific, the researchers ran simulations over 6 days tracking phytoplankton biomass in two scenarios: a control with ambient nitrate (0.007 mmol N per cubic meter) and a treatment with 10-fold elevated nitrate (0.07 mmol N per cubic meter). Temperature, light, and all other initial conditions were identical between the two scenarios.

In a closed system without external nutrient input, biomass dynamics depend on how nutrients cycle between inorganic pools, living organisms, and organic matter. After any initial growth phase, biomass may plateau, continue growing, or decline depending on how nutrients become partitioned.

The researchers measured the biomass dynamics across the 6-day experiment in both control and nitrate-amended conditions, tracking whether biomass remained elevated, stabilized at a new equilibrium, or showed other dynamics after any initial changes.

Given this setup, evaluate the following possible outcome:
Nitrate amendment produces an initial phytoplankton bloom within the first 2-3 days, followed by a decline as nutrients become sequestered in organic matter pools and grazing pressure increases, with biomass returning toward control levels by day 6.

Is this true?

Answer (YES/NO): NO